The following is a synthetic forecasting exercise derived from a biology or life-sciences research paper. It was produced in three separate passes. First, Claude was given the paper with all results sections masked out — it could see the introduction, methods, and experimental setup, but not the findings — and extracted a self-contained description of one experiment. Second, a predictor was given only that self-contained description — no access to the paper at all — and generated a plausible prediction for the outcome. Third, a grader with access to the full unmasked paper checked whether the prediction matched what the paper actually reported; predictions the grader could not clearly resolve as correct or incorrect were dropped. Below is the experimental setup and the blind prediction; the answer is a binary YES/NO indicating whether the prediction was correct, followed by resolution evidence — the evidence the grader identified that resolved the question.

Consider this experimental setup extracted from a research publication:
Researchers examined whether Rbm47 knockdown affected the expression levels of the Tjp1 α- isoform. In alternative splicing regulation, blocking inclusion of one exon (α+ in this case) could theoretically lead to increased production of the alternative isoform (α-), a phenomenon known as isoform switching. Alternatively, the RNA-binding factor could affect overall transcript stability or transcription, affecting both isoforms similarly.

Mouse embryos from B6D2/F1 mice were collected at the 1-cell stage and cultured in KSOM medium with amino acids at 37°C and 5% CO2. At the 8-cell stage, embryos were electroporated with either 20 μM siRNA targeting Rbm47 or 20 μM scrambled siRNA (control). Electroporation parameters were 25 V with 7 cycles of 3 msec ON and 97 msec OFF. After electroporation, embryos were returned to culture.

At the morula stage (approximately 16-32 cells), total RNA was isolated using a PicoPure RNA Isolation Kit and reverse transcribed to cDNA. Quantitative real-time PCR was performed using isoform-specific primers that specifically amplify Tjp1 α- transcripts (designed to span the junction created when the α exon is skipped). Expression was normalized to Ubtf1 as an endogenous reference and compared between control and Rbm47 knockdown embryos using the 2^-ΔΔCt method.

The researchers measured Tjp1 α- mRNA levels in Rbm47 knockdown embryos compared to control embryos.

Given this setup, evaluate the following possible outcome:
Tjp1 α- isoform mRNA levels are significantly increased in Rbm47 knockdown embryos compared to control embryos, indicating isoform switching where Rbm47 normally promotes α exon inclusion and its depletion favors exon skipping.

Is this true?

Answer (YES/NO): NO